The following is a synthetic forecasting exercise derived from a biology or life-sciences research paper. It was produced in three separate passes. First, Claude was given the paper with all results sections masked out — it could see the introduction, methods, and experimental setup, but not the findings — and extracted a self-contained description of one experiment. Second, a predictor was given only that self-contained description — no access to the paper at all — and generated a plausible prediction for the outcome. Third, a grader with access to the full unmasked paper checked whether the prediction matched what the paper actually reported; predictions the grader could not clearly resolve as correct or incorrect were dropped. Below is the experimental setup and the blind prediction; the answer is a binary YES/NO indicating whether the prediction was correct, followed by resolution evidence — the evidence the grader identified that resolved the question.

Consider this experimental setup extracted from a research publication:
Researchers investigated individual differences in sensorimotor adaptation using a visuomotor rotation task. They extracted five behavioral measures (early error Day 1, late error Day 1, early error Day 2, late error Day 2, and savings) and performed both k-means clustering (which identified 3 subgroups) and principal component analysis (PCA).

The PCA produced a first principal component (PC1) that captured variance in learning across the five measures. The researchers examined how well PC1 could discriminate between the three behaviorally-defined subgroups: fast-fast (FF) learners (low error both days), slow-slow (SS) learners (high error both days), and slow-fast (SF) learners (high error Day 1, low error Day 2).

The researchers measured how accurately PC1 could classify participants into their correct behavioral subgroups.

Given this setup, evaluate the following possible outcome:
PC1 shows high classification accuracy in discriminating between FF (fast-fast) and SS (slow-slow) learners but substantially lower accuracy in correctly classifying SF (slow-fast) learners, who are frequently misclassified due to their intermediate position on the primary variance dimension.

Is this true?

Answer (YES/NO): NO